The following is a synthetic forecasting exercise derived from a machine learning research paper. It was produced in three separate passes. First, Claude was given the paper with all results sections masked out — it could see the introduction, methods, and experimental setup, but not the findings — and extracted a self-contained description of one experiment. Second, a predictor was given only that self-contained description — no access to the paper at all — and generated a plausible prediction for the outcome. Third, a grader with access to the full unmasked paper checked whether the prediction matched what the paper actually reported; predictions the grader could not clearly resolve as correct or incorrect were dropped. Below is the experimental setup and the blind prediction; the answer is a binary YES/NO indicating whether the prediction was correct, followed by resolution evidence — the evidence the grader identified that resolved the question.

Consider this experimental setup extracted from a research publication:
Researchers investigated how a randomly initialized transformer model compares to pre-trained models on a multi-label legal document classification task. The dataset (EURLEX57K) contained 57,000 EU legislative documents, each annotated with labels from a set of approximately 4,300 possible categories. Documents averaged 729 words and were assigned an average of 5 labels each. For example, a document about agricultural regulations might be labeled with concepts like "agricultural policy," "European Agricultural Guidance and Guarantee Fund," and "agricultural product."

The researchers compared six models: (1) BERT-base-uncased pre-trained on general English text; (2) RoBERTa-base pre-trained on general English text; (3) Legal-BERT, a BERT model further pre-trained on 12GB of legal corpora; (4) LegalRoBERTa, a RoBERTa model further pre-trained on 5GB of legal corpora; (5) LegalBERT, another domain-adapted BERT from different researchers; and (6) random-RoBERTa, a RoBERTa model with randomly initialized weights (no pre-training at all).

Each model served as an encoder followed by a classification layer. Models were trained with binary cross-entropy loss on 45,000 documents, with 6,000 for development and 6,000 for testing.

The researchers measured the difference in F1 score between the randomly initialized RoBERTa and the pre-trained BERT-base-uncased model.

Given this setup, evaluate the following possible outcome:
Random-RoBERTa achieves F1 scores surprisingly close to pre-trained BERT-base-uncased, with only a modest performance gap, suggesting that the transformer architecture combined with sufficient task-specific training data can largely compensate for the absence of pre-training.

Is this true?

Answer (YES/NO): YES